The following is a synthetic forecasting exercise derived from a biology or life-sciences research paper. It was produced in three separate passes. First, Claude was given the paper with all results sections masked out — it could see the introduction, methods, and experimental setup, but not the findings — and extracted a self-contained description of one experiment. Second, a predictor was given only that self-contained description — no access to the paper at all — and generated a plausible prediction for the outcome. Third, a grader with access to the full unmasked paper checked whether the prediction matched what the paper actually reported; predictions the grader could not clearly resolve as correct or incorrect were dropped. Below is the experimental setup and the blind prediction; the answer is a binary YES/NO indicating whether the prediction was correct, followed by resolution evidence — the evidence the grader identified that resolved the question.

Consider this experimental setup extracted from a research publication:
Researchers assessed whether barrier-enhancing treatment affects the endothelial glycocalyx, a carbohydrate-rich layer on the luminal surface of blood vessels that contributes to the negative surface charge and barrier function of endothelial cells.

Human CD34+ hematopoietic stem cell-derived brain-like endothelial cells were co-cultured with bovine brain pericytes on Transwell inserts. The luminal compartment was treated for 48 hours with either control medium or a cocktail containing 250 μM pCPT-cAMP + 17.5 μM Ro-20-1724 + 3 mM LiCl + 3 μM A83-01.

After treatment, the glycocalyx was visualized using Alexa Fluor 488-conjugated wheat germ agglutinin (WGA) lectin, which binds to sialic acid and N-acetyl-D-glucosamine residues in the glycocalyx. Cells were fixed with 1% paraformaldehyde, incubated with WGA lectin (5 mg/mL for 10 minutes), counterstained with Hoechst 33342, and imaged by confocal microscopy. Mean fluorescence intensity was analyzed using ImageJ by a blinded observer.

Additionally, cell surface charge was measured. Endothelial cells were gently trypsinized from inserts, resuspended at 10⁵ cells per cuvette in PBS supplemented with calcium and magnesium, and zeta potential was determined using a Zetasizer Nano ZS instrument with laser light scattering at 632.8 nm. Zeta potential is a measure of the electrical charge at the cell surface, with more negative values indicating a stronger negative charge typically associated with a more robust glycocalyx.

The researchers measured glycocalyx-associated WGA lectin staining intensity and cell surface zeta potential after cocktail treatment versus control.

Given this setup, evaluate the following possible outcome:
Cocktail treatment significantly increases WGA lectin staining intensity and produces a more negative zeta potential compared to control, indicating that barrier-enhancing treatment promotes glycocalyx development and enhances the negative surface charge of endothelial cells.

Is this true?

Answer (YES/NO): YES